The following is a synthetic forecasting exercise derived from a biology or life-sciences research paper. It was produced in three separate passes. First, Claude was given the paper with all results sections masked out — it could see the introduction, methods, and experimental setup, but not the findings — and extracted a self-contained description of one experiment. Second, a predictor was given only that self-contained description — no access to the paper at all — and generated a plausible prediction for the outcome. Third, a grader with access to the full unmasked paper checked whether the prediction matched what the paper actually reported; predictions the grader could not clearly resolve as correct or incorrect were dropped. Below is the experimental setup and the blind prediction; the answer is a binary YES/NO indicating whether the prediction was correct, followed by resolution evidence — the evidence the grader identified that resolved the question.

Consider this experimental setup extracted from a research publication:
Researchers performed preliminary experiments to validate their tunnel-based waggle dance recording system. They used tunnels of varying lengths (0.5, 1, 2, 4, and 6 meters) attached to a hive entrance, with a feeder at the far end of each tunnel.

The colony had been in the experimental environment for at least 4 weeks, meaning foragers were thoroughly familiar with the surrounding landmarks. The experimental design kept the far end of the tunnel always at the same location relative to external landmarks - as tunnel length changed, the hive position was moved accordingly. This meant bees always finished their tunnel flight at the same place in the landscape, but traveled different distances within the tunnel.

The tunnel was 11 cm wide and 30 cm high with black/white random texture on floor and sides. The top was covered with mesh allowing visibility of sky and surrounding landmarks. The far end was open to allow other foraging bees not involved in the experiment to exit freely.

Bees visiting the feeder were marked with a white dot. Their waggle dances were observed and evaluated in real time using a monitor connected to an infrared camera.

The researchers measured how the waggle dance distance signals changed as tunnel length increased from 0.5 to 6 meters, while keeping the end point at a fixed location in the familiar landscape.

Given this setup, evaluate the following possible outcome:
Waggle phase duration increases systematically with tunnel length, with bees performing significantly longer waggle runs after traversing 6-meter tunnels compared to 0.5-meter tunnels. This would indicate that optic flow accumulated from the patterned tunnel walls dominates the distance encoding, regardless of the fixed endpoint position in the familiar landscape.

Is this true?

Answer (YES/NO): NO